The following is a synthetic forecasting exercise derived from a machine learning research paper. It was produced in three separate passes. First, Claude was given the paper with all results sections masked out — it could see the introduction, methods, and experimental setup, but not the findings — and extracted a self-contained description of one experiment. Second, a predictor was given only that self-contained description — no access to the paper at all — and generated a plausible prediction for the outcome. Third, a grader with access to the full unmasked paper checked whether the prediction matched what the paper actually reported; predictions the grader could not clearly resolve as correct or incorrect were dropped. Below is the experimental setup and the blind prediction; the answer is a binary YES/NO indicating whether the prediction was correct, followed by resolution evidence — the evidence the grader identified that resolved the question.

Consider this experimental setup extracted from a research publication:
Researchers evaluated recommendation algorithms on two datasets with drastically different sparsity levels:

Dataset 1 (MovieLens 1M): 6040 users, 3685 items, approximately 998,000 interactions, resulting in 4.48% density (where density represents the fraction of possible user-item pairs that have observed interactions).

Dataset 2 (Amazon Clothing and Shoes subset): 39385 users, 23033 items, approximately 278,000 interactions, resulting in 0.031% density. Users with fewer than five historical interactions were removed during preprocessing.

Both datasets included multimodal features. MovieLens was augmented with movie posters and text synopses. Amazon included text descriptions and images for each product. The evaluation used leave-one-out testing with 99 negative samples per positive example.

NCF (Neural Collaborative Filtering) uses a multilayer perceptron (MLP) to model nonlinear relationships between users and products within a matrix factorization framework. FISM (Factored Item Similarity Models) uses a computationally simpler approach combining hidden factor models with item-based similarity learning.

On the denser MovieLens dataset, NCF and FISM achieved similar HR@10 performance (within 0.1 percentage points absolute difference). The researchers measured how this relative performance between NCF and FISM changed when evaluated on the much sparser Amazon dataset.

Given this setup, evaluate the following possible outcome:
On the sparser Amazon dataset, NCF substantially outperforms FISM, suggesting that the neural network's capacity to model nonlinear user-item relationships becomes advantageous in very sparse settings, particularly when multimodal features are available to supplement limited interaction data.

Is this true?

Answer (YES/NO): NO